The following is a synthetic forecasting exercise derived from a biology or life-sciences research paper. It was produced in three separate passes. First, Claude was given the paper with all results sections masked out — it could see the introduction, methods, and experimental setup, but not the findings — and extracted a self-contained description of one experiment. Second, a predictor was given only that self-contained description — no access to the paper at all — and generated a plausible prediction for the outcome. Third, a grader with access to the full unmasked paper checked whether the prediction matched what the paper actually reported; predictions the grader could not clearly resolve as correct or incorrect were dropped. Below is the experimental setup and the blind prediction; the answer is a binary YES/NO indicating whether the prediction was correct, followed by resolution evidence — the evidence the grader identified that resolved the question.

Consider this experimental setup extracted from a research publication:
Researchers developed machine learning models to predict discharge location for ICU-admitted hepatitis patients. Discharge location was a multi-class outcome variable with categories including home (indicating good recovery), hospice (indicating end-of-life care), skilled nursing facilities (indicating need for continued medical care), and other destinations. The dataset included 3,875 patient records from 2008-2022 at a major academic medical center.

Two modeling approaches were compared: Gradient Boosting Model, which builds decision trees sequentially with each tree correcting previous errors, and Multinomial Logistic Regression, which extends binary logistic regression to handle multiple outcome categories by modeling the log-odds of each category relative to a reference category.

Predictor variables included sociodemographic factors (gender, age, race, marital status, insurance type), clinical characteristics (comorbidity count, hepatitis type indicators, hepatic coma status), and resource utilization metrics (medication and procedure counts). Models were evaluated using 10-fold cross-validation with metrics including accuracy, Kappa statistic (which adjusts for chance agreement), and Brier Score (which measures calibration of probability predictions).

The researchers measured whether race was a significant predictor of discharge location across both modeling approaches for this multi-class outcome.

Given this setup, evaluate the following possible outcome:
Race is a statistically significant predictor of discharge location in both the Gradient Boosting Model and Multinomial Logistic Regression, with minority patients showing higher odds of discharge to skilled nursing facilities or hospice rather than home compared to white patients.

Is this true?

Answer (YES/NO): NO